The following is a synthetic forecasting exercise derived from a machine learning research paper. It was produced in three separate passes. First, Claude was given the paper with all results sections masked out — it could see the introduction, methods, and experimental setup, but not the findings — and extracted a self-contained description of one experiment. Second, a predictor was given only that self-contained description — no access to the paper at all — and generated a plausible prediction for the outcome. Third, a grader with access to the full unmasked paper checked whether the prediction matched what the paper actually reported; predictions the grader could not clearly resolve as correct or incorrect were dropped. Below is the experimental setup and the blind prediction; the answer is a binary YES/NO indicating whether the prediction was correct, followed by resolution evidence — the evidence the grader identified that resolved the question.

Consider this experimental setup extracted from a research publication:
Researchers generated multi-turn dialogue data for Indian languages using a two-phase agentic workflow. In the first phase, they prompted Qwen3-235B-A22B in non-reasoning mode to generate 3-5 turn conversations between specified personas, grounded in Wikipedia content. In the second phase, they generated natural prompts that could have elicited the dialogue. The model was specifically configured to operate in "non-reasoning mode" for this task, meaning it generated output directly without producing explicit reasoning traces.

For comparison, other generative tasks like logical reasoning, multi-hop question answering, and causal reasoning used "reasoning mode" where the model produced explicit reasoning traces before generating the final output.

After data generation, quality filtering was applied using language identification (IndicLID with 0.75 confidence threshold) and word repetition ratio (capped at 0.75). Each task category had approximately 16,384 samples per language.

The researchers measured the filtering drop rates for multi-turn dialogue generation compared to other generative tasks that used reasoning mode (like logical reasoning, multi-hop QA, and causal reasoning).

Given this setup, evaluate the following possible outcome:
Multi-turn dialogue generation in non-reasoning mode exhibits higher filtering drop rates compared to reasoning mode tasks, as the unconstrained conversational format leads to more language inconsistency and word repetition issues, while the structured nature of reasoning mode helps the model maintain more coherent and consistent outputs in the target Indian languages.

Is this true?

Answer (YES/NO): YES